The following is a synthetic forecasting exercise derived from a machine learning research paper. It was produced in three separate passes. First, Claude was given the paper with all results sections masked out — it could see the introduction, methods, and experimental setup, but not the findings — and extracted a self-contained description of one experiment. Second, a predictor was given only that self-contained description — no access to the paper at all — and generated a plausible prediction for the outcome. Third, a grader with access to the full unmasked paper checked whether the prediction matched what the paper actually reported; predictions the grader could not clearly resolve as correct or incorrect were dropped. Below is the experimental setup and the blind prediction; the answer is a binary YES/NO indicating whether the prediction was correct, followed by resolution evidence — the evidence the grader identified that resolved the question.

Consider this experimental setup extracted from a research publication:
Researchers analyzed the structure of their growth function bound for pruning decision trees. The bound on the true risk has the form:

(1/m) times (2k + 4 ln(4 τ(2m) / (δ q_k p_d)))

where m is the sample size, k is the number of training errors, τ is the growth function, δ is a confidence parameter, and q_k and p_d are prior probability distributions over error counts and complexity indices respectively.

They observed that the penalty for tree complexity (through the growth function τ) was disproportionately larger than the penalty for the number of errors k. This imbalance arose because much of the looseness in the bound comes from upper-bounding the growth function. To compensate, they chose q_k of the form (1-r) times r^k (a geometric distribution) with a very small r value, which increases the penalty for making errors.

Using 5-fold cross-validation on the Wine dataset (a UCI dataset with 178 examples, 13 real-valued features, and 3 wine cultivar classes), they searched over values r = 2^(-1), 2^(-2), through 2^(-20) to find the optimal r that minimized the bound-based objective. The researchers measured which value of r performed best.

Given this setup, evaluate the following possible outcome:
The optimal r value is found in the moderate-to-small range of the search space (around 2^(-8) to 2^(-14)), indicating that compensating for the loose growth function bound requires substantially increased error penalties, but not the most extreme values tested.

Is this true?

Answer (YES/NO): YES